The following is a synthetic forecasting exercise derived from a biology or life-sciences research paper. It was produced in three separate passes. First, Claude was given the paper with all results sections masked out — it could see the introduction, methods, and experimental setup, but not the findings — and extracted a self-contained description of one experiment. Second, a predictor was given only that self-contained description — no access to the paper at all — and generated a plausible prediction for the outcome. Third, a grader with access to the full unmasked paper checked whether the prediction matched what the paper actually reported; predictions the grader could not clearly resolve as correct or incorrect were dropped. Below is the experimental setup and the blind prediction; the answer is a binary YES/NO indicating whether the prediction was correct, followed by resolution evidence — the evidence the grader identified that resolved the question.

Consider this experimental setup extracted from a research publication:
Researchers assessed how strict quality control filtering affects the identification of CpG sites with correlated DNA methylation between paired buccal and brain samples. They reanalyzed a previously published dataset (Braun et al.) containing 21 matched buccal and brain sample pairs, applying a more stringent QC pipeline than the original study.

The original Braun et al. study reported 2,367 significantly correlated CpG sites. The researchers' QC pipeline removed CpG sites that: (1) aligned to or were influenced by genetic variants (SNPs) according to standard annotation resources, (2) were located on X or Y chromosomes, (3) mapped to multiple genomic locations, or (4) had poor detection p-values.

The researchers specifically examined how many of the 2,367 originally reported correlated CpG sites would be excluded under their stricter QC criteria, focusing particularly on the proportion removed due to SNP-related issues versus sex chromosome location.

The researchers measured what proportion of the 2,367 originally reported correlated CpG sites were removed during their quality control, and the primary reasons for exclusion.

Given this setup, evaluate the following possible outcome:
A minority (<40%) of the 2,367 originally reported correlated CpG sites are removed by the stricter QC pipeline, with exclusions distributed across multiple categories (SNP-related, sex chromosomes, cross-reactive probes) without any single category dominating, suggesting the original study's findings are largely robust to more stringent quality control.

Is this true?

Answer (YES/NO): NO